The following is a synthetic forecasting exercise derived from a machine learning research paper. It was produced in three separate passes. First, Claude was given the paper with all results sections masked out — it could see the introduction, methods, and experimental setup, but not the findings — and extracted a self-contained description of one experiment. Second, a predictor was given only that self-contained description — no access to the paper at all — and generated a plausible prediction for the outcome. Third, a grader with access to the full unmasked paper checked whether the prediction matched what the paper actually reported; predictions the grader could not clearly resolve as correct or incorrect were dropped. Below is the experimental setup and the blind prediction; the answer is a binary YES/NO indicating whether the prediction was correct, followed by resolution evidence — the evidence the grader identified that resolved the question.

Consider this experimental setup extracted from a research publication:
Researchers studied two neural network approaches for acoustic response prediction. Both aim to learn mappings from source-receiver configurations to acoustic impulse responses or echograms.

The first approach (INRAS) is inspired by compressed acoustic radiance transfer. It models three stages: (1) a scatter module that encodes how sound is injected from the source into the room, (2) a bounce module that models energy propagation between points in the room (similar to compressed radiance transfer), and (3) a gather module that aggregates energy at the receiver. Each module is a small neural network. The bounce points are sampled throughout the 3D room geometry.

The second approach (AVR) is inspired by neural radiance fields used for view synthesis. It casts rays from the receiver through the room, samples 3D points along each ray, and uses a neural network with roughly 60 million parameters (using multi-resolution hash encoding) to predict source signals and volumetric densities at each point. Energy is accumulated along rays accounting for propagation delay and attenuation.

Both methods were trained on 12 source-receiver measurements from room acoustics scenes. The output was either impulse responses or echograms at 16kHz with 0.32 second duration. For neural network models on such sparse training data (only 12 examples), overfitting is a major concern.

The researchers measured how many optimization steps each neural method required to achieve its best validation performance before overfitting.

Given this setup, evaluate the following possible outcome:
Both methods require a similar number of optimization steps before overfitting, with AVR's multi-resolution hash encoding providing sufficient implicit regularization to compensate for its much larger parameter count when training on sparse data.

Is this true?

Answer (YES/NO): NO